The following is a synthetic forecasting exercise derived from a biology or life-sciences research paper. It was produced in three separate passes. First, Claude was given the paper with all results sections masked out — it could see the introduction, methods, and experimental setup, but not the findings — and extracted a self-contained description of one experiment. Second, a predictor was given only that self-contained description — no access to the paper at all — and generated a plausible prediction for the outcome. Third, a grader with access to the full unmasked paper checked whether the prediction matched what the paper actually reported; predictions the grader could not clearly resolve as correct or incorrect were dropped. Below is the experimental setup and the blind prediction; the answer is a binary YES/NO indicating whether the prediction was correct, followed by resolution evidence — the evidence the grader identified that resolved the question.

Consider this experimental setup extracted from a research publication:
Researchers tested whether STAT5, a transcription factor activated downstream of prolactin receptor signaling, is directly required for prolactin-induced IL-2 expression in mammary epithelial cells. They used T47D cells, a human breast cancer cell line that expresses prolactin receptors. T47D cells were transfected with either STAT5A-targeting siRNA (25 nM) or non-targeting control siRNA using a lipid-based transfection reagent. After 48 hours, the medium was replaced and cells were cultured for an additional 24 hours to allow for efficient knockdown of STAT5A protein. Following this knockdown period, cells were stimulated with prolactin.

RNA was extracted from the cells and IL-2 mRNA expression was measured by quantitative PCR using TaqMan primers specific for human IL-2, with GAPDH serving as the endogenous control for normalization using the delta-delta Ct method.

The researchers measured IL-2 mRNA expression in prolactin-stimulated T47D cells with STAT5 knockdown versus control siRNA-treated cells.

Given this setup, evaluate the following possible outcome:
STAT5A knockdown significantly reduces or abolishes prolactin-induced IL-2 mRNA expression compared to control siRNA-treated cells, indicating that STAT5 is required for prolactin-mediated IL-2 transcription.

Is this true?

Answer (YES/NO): YES